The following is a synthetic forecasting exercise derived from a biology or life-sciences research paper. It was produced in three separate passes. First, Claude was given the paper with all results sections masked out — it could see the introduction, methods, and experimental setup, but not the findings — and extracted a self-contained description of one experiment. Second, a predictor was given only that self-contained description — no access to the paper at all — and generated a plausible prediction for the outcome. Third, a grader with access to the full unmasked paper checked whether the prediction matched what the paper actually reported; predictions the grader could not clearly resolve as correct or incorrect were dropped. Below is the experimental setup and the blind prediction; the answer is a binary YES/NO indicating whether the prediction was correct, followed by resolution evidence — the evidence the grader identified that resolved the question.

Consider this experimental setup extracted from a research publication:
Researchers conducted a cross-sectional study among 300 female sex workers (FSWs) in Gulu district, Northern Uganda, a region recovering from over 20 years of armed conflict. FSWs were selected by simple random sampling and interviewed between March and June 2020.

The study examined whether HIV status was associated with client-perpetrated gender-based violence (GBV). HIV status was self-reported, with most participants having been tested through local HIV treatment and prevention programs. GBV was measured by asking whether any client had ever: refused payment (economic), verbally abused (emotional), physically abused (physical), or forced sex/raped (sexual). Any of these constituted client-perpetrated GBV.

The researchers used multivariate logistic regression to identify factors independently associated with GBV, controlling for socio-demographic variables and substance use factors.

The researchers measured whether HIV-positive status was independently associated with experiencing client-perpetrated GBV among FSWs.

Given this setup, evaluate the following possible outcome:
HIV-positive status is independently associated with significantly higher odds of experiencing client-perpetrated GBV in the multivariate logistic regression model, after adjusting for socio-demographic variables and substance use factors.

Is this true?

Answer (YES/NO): YES